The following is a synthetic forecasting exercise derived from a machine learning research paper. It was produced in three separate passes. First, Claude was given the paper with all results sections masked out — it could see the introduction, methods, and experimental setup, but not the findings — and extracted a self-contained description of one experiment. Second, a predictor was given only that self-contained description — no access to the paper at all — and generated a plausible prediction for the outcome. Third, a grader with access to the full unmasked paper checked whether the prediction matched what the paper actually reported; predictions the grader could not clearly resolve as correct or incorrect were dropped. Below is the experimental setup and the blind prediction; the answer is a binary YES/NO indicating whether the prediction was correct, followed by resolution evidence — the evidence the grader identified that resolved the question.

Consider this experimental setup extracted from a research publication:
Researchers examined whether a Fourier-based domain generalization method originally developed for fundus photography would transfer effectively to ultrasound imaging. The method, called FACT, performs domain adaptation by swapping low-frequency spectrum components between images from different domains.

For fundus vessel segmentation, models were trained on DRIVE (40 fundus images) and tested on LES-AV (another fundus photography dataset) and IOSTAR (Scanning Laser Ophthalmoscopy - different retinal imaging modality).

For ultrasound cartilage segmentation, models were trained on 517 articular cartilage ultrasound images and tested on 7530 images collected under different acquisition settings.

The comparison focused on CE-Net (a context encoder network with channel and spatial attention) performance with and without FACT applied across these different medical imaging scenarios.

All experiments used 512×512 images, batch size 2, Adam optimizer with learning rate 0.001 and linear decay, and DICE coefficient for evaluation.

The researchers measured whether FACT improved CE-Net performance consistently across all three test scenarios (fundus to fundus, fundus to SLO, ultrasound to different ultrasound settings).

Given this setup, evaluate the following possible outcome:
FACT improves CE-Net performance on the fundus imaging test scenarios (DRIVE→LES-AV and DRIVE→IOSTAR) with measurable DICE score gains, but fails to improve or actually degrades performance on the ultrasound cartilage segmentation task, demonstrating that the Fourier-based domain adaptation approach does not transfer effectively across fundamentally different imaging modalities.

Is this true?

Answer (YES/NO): NO